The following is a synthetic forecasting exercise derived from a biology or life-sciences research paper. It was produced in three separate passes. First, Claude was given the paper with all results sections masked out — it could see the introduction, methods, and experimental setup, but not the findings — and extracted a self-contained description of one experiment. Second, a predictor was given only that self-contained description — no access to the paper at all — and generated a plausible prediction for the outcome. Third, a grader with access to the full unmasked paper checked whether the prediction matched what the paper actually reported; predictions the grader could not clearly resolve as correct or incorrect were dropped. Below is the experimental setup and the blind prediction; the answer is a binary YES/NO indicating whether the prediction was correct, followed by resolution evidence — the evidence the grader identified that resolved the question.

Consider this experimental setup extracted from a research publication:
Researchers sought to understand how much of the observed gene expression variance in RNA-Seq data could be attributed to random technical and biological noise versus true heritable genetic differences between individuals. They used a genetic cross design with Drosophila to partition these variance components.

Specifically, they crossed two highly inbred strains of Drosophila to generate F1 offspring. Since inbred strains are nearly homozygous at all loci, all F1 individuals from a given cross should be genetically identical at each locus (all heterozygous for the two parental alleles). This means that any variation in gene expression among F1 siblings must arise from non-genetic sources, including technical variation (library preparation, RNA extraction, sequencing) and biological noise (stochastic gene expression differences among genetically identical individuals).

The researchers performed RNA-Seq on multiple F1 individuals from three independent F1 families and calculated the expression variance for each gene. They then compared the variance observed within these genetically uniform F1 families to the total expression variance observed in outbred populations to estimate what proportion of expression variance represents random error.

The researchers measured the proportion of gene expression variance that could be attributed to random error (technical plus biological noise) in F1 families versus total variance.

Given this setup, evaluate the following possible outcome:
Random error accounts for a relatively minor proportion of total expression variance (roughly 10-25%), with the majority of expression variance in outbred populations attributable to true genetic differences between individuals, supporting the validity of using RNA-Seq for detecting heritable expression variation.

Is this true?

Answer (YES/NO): NO